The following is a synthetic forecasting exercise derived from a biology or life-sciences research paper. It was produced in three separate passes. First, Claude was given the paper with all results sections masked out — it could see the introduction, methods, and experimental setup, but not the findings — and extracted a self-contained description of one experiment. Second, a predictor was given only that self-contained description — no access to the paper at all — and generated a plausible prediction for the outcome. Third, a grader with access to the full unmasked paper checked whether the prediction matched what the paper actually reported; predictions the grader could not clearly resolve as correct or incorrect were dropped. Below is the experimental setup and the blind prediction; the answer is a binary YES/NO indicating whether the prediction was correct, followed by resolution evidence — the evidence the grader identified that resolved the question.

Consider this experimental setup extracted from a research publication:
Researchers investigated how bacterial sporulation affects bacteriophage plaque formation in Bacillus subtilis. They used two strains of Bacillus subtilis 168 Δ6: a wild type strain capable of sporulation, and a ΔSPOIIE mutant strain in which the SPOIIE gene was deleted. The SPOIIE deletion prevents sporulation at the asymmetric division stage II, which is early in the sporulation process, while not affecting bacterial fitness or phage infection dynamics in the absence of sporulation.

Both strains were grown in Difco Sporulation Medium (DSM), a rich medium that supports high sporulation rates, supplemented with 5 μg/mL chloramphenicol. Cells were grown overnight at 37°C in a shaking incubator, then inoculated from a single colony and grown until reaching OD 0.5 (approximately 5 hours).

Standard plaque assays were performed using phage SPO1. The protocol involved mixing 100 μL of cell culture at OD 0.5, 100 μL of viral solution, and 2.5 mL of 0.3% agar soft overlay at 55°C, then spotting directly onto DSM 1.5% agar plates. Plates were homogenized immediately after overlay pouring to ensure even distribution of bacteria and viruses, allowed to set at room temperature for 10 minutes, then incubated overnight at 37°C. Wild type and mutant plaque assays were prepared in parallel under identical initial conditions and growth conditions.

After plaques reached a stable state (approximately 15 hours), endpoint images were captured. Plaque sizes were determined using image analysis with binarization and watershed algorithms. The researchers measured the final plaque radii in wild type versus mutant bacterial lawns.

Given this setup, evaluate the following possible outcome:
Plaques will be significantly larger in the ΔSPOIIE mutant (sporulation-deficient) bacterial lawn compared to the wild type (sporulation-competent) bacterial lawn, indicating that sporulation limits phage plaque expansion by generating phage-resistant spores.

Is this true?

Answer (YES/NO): YES